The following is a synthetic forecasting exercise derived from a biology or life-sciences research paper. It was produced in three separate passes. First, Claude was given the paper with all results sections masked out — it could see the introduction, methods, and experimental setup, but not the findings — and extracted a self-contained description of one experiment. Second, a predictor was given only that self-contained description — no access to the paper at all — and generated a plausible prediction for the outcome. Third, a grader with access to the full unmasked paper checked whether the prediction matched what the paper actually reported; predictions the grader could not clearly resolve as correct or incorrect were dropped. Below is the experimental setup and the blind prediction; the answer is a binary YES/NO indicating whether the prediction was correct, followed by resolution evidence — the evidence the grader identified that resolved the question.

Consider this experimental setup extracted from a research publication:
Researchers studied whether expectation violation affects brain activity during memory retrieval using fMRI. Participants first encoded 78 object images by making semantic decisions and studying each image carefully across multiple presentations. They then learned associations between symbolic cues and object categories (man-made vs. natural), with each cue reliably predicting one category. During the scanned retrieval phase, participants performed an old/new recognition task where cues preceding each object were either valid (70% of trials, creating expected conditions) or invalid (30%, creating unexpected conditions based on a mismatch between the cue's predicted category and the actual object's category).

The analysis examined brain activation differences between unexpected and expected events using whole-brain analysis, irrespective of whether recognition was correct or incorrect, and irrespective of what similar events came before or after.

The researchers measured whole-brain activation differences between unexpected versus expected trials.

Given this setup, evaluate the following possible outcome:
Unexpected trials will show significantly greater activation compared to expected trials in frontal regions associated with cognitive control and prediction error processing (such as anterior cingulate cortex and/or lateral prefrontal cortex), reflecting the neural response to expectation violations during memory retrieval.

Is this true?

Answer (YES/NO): NO